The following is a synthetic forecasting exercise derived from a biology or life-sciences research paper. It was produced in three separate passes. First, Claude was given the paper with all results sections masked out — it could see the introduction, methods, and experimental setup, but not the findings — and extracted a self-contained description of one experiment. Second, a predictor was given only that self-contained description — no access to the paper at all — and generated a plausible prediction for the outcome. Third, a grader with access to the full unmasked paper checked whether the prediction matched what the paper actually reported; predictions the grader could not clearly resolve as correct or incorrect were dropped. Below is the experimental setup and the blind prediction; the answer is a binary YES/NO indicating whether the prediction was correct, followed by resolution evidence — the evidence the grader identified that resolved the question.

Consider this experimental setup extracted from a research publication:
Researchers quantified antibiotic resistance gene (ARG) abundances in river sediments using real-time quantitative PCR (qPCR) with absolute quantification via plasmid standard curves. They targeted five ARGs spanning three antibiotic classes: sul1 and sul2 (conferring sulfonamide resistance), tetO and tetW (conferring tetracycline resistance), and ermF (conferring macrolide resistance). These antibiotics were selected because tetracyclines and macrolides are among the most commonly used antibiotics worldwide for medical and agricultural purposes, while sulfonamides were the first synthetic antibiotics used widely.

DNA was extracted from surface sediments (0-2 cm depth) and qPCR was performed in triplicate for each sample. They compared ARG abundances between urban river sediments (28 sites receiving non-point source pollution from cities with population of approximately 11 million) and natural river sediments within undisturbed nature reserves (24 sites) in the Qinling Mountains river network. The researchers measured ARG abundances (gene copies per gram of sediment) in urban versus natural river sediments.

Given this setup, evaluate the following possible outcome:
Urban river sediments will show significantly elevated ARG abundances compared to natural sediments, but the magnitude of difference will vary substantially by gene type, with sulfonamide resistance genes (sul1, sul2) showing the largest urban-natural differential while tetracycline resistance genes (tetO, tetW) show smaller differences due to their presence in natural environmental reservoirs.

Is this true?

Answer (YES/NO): NO